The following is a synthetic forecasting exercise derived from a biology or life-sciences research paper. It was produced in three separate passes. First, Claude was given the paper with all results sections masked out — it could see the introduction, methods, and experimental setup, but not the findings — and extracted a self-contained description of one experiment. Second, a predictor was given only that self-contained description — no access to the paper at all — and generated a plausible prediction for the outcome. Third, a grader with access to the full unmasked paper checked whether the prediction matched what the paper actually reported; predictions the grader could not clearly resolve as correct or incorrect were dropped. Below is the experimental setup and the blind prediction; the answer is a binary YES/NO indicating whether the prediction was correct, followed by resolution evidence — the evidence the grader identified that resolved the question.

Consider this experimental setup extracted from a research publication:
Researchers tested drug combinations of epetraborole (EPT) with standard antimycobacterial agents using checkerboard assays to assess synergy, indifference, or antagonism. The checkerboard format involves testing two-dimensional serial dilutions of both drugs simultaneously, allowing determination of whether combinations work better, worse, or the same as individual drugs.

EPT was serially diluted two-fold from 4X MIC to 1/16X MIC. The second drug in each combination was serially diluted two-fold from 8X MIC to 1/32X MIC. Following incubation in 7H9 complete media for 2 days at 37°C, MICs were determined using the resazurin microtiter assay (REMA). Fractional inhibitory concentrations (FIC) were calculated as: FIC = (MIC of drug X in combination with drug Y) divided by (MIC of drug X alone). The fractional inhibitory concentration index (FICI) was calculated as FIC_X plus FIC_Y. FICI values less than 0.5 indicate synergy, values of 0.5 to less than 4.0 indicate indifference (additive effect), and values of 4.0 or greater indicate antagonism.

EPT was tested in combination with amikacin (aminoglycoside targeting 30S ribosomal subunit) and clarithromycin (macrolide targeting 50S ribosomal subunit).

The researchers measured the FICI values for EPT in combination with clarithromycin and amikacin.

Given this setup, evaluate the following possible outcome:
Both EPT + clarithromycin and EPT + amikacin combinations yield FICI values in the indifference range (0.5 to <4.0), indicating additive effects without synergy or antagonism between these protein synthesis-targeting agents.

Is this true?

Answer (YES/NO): YES